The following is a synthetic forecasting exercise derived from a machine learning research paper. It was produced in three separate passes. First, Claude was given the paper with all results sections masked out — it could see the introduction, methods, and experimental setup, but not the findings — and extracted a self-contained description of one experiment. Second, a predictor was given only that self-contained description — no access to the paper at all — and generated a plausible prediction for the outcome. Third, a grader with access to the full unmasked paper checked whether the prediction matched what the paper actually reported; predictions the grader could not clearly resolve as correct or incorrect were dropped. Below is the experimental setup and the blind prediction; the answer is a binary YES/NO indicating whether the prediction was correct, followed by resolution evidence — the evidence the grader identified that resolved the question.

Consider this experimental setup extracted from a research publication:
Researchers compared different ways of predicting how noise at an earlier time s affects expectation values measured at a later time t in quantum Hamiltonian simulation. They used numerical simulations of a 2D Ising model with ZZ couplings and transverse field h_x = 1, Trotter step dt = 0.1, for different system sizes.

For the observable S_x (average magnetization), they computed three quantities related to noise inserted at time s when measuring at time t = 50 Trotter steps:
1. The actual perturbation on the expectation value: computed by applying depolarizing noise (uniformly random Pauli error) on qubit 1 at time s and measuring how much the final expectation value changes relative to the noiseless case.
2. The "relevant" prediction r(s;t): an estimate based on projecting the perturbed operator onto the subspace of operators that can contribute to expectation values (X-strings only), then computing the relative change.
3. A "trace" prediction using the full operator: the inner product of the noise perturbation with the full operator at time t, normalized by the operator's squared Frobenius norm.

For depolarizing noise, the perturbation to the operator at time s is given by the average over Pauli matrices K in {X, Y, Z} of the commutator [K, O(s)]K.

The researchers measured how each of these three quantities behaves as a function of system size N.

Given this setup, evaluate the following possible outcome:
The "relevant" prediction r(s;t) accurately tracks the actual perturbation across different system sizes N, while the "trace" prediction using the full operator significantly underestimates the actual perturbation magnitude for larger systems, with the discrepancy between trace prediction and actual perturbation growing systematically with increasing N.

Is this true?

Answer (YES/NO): NO